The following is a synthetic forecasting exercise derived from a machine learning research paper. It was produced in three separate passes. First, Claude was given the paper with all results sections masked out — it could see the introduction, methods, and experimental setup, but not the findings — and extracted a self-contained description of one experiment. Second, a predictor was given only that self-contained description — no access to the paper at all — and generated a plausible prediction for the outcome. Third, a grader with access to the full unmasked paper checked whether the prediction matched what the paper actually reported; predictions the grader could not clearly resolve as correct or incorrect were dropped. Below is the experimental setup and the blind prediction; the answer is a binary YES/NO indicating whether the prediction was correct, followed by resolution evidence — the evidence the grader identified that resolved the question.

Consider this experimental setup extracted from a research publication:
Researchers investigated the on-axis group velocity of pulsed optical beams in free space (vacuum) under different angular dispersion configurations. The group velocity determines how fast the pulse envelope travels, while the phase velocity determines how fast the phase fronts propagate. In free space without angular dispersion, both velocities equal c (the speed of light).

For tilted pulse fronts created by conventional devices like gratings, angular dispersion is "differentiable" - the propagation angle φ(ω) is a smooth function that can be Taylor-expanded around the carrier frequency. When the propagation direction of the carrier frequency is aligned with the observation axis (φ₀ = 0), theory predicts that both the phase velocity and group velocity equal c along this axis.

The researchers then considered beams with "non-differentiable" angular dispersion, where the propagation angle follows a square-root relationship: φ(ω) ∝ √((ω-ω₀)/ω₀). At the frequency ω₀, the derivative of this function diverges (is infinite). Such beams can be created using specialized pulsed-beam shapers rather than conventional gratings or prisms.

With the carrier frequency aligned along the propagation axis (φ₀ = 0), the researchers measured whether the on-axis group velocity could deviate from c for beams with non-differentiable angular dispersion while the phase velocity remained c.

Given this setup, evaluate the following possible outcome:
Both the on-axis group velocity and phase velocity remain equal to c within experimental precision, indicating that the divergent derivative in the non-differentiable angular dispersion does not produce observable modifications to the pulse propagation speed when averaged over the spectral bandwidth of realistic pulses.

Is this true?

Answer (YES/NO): NO